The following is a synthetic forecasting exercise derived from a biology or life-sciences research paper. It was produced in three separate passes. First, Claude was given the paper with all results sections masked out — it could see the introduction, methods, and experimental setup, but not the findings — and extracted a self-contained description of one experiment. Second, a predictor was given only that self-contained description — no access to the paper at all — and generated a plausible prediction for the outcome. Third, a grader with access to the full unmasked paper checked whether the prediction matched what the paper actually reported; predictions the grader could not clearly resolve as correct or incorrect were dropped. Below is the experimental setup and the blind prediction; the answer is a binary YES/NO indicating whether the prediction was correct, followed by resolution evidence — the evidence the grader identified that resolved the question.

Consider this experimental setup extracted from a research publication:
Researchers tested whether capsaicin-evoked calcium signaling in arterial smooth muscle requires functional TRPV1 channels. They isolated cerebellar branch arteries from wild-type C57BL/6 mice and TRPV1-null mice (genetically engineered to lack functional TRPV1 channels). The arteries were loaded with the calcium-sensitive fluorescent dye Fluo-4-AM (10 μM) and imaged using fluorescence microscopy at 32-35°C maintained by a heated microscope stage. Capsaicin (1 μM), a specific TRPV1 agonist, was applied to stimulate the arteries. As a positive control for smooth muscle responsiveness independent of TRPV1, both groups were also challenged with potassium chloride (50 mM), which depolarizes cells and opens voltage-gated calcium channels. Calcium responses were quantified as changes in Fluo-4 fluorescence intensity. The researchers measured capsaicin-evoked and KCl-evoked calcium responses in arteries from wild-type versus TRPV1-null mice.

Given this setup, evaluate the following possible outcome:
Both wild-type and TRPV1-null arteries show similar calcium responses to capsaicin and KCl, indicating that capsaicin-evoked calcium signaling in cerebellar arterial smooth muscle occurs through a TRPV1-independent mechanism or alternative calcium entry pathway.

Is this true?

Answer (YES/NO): NO